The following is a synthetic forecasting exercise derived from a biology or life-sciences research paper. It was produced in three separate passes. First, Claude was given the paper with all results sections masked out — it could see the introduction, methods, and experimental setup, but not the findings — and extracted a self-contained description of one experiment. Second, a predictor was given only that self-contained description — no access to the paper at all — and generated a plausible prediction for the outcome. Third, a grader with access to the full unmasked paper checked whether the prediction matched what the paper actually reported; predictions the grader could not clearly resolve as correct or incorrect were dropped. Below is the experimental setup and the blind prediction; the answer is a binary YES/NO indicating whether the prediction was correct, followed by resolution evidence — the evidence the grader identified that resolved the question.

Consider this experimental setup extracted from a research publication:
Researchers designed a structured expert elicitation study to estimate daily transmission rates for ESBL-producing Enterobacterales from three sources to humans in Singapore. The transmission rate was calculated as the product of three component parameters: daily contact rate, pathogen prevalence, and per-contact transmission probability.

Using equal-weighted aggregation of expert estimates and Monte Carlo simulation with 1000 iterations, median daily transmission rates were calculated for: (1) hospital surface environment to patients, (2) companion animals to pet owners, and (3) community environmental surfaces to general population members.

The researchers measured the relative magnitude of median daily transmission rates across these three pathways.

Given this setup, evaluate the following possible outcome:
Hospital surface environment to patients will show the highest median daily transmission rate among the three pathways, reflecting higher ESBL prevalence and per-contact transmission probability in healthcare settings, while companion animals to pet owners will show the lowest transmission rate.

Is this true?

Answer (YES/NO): NO